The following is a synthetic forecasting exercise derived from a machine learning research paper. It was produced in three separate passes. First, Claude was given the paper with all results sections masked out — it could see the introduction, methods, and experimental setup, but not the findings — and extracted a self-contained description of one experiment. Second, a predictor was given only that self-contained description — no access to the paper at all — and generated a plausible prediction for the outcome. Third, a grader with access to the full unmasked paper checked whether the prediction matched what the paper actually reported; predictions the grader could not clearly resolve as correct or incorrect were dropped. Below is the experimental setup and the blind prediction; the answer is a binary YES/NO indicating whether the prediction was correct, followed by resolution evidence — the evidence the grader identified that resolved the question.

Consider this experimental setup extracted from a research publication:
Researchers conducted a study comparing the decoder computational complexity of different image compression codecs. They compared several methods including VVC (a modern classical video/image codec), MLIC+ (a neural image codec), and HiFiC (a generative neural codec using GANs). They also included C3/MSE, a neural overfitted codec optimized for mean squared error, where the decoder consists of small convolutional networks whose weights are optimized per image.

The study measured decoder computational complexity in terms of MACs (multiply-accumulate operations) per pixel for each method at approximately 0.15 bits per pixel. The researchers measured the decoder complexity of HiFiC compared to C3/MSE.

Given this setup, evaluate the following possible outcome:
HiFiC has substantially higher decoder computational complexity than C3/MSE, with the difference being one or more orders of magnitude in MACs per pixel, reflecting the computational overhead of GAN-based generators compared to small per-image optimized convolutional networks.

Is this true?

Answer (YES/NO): YES